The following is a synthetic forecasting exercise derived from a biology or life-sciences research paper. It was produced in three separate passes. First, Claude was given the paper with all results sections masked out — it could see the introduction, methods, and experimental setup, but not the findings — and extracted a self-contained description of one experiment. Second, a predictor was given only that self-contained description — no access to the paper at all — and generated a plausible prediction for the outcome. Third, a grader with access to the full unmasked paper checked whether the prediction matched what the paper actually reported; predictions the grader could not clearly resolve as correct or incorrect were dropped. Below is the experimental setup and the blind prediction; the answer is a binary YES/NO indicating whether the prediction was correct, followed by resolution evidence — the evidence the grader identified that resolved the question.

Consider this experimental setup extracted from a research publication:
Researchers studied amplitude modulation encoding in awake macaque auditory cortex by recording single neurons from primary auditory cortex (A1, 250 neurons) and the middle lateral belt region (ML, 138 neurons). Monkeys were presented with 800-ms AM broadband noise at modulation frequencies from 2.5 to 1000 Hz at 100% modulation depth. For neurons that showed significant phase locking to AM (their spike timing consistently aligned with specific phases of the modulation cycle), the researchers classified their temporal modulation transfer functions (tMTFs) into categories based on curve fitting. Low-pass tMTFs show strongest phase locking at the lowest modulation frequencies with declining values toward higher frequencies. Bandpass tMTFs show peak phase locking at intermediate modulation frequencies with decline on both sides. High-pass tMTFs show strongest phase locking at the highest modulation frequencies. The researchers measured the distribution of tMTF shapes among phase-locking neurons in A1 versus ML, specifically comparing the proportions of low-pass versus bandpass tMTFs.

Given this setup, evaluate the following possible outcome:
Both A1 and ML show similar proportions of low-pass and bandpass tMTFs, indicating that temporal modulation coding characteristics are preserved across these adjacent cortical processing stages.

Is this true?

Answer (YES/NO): NO